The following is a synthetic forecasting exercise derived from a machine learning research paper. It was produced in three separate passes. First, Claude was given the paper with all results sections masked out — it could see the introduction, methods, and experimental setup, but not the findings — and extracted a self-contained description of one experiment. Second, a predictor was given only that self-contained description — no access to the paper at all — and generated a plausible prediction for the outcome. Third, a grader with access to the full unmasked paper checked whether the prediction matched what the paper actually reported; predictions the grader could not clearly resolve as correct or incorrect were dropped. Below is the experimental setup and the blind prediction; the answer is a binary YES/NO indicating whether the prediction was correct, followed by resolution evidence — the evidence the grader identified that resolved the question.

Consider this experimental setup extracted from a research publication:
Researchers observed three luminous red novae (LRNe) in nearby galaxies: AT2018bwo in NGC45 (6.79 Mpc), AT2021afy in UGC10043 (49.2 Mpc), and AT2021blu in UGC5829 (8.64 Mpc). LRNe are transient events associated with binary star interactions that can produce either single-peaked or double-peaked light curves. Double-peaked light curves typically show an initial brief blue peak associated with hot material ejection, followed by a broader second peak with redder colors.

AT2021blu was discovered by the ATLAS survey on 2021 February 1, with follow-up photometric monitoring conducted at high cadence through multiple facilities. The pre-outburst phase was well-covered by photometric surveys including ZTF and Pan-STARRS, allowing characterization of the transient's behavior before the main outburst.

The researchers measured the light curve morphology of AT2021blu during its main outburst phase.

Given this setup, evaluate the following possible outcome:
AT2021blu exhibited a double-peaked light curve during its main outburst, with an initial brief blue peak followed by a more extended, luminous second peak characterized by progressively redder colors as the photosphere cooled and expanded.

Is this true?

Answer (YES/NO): YES